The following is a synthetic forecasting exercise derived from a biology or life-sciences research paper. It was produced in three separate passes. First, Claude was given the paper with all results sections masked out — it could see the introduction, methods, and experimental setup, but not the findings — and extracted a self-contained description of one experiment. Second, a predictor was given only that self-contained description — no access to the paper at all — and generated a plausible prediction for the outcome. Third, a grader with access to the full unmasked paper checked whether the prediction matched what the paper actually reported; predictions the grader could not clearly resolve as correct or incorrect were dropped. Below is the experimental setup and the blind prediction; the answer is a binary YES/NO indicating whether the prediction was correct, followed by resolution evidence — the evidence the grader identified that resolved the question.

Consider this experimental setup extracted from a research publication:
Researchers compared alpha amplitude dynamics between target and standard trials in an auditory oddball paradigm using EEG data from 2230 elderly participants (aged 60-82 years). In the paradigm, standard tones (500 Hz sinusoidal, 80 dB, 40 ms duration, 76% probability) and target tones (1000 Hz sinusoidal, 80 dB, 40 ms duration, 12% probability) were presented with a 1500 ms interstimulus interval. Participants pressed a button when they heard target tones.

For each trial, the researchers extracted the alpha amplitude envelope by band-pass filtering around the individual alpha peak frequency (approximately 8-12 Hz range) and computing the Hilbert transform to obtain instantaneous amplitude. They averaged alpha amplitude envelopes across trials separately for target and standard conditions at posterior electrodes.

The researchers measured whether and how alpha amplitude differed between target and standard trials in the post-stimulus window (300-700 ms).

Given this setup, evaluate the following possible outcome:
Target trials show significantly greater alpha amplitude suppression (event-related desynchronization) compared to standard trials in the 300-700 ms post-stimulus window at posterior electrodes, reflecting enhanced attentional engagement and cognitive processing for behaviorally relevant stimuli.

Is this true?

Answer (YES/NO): YES